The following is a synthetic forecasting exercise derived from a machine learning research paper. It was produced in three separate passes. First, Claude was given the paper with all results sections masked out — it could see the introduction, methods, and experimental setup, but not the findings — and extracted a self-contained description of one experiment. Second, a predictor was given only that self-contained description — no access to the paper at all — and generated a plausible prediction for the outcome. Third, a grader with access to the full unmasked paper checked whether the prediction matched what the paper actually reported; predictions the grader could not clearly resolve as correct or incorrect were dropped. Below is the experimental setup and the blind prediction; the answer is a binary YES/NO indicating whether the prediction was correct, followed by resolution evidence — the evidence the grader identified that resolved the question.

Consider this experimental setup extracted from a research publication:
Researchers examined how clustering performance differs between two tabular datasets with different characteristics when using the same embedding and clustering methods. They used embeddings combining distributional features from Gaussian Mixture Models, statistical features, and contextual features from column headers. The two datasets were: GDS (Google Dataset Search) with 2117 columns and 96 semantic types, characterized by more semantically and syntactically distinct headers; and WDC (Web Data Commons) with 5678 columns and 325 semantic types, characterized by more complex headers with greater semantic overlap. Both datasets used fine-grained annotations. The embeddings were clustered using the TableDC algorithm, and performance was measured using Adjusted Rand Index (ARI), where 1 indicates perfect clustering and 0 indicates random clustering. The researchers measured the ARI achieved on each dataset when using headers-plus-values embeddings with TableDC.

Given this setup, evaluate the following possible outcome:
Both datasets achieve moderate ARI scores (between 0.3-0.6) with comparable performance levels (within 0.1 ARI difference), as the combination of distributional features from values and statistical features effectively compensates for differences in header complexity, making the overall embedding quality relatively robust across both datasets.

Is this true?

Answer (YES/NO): NO